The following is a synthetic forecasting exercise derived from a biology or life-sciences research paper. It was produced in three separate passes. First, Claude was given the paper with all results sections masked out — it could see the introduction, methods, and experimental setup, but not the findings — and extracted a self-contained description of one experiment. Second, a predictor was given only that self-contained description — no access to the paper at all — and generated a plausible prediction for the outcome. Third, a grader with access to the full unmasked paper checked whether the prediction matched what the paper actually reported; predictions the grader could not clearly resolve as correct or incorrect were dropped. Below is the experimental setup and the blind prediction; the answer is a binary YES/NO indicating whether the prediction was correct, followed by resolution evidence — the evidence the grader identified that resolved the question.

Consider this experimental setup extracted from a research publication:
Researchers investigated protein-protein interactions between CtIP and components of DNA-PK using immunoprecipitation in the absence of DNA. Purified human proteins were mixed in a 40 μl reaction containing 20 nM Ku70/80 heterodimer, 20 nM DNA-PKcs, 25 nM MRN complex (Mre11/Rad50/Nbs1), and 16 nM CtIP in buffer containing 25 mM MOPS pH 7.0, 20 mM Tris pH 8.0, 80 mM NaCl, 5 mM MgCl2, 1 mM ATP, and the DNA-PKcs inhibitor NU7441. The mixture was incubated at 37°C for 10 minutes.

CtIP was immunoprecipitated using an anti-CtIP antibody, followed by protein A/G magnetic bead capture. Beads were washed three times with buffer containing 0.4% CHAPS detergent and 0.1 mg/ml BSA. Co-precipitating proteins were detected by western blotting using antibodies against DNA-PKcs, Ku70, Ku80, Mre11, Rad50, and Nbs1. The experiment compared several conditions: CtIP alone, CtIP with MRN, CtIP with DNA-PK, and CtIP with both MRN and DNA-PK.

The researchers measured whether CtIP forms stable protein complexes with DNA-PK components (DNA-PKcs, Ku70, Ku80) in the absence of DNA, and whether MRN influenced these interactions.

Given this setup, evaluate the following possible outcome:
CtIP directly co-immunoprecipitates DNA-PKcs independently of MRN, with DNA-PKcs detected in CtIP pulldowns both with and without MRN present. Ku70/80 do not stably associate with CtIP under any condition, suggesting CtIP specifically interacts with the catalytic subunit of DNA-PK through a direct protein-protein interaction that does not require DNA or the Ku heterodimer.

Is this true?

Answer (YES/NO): NO